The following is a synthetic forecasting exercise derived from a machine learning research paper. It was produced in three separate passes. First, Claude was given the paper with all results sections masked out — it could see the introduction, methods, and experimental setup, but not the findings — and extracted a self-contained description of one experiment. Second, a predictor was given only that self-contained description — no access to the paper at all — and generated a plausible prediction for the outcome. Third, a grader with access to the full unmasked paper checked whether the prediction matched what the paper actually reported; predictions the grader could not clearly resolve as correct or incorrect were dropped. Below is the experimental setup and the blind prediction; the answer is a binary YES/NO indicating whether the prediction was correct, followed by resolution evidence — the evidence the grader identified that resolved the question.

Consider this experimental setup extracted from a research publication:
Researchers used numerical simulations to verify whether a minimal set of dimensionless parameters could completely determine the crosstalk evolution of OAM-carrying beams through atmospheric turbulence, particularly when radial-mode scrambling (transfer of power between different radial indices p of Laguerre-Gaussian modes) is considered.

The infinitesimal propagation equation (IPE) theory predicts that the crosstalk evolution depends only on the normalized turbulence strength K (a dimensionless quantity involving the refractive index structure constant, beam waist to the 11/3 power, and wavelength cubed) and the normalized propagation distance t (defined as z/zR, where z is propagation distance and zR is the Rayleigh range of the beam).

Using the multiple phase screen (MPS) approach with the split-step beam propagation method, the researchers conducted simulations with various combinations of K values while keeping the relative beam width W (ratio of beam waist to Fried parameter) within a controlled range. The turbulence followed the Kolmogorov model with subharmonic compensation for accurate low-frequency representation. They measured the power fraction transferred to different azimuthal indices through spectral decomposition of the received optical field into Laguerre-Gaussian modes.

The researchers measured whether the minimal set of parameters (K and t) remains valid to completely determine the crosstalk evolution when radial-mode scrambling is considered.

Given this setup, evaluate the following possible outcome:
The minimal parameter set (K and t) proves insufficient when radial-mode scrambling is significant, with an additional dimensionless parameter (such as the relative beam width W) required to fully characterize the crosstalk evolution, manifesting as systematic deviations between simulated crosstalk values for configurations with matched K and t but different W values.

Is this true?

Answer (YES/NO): NO